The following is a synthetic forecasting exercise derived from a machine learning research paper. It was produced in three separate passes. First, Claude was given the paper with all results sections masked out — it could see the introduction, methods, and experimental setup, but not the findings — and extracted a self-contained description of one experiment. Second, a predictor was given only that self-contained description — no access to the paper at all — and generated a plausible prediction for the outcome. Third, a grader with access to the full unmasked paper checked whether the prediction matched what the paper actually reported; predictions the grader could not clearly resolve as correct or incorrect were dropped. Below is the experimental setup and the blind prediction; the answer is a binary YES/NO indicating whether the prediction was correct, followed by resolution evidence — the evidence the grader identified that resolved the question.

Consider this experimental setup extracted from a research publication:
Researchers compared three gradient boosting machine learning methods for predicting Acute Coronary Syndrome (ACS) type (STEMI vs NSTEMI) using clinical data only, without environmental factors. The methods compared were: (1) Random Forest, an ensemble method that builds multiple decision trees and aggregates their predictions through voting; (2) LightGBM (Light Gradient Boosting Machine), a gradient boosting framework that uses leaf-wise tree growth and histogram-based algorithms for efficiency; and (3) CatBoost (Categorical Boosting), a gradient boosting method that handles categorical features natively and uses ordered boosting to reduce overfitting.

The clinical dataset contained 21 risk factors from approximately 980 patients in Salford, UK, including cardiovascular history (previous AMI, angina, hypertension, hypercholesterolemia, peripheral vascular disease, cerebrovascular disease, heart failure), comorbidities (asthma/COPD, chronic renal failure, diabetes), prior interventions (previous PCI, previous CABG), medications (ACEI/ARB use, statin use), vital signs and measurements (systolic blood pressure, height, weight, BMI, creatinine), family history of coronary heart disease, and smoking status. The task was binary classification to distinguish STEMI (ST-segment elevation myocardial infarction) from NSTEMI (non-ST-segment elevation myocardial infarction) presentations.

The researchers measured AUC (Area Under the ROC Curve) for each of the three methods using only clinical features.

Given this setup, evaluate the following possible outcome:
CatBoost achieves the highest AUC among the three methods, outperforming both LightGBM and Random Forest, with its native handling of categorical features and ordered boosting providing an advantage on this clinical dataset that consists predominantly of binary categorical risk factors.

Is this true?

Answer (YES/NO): YES